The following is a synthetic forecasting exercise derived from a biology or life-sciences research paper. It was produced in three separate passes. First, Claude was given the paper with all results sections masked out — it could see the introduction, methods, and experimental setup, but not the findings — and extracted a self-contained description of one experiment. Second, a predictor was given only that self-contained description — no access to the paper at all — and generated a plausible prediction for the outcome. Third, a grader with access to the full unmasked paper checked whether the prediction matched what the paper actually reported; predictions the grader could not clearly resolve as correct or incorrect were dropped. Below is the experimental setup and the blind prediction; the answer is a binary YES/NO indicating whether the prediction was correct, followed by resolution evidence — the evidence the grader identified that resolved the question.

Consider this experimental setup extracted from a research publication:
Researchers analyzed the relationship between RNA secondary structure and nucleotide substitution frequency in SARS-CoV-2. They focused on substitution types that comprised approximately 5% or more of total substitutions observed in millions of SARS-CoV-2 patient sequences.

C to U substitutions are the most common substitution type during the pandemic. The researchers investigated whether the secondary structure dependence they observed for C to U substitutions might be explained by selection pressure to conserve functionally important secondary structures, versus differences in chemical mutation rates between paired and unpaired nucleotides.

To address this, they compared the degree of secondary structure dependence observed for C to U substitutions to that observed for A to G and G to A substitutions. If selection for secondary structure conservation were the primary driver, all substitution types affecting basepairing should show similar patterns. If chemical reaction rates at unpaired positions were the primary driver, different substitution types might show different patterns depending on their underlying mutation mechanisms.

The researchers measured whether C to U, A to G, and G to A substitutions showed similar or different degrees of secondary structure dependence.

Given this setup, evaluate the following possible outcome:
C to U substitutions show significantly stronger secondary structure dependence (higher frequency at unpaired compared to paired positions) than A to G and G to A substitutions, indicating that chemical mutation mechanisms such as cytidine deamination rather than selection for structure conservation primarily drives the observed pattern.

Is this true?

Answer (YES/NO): YES